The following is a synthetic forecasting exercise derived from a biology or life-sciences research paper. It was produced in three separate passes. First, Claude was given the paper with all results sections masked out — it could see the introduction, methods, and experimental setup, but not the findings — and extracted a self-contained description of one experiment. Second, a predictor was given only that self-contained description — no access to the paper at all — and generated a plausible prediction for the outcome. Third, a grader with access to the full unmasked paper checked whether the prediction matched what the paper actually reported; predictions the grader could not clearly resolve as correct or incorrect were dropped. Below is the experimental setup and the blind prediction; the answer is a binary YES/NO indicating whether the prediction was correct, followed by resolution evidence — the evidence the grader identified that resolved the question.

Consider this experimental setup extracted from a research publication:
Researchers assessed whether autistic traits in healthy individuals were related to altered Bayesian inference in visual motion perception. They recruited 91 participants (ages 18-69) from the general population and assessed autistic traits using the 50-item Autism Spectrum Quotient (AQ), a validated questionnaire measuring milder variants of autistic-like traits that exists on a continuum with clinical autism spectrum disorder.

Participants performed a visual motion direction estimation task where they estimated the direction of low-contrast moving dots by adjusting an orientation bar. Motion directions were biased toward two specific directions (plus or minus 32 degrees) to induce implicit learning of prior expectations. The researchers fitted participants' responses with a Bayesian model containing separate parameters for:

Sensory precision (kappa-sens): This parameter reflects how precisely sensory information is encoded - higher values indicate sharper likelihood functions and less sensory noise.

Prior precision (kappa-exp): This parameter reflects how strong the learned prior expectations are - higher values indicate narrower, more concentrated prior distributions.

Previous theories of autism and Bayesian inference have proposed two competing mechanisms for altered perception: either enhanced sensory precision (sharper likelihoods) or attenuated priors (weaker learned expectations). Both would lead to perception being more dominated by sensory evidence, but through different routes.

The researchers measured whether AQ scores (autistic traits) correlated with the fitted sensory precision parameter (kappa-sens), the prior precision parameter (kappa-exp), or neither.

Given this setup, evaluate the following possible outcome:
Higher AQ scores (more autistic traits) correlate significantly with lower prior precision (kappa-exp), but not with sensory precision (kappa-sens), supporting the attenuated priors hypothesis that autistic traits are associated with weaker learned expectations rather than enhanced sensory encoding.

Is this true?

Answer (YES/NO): NO